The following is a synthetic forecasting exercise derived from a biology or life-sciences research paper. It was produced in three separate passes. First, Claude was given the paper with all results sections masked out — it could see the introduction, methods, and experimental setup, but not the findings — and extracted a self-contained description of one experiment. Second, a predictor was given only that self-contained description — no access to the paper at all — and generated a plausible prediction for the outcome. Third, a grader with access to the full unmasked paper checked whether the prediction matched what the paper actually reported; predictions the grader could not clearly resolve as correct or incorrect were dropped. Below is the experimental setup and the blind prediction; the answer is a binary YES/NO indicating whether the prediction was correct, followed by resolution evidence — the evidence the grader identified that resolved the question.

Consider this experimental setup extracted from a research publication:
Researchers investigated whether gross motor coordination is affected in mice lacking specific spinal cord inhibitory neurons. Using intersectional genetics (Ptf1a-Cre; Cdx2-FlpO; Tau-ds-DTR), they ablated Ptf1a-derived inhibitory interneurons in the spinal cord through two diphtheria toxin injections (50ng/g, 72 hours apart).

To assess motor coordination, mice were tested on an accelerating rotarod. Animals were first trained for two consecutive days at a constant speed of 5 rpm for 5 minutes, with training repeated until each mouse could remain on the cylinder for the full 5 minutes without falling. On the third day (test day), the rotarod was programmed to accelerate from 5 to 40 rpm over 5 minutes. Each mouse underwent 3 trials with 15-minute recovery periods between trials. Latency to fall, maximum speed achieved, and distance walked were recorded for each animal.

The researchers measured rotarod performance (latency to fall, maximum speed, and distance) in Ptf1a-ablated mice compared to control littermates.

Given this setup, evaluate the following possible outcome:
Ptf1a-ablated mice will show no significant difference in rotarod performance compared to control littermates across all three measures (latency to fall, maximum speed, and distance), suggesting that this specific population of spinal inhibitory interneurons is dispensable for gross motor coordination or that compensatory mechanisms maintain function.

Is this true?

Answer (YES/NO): YES